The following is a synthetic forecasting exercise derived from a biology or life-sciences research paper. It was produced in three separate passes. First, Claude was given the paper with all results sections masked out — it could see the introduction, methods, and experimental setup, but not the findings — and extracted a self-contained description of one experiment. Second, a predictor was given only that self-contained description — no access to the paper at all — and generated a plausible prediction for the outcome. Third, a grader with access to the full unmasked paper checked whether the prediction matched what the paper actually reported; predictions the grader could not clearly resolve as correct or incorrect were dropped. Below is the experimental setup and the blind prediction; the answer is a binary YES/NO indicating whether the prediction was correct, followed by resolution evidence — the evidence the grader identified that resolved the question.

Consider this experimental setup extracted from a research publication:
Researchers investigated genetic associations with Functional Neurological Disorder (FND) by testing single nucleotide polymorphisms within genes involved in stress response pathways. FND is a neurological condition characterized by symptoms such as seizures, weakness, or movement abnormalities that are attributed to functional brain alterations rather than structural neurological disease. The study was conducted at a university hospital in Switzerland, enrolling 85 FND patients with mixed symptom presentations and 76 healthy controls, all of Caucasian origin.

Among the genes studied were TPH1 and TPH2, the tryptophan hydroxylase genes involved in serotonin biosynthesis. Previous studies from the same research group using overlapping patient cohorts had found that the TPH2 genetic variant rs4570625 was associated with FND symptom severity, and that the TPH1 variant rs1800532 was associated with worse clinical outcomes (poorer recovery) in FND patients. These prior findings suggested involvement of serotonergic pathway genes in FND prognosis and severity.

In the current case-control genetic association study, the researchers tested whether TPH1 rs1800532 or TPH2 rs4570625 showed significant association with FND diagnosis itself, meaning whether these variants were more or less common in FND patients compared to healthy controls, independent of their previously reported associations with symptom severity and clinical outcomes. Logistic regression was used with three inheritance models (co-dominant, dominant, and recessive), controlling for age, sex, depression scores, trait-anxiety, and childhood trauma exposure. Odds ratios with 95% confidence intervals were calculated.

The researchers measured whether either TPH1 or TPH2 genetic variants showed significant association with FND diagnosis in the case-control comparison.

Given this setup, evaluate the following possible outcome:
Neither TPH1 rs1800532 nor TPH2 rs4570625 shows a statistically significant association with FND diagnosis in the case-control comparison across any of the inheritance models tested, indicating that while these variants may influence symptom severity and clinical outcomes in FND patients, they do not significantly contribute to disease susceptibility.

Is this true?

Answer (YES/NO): YES